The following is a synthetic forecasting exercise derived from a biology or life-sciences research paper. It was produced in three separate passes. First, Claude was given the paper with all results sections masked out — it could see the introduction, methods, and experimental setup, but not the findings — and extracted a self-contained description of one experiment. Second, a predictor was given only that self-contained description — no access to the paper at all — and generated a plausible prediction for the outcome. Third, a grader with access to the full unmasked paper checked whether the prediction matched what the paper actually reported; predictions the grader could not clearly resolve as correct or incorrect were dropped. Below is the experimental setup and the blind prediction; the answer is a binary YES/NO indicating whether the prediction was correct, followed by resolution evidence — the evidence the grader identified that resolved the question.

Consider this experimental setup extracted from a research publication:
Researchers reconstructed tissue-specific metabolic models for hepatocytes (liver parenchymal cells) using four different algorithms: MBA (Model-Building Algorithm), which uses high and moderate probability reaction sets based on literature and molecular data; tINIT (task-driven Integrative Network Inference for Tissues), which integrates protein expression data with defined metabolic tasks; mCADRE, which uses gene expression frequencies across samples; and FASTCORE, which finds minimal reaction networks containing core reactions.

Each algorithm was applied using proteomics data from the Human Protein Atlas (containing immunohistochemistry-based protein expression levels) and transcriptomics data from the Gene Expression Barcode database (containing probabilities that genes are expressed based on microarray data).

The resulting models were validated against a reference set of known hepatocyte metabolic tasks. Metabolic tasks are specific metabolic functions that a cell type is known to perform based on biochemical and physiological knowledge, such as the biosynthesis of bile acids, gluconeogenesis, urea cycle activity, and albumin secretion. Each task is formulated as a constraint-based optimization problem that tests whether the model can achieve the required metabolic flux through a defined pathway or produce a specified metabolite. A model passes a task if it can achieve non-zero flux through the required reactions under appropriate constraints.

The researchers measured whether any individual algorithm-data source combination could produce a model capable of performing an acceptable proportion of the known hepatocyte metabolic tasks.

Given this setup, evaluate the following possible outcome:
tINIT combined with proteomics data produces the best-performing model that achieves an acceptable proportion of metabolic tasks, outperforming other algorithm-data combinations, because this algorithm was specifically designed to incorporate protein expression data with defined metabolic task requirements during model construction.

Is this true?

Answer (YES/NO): NO